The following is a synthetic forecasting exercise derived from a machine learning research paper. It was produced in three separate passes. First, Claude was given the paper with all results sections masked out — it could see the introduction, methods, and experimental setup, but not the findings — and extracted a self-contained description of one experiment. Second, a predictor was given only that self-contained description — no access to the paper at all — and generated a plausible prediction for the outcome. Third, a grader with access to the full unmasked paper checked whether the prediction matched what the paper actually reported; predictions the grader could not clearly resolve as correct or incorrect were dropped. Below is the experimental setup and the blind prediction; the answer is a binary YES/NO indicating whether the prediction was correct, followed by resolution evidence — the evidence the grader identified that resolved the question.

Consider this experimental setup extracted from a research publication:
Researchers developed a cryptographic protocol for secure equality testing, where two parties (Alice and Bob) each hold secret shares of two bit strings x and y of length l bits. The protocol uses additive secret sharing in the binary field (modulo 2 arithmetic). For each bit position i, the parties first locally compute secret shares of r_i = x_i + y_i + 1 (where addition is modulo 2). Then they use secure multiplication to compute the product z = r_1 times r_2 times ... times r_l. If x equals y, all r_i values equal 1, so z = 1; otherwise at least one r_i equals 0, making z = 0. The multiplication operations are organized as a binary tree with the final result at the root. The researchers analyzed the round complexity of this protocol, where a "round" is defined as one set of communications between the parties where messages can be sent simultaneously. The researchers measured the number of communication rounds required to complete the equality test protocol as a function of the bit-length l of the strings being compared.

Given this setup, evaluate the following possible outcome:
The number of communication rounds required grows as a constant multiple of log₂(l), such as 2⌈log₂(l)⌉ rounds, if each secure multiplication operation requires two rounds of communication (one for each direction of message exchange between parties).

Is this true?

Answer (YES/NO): NO